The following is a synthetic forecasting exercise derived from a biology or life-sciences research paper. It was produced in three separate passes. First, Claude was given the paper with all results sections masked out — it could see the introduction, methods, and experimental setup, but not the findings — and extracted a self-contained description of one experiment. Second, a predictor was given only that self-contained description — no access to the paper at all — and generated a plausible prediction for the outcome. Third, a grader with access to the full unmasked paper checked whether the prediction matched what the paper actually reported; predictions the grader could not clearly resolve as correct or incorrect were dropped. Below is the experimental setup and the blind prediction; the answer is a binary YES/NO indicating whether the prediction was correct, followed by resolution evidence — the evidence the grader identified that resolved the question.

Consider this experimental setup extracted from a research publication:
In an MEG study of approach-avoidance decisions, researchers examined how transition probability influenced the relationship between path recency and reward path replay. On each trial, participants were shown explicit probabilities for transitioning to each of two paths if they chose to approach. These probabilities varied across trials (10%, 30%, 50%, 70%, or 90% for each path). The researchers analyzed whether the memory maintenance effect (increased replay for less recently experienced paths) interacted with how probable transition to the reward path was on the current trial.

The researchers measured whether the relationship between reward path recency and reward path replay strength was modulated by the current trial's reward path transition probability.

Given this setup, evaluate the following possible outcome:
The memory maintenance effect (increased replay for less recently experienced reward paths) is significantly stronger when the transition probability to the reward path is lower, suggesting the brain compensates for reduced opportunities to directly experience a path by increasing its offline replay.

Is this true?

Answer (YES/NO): NO